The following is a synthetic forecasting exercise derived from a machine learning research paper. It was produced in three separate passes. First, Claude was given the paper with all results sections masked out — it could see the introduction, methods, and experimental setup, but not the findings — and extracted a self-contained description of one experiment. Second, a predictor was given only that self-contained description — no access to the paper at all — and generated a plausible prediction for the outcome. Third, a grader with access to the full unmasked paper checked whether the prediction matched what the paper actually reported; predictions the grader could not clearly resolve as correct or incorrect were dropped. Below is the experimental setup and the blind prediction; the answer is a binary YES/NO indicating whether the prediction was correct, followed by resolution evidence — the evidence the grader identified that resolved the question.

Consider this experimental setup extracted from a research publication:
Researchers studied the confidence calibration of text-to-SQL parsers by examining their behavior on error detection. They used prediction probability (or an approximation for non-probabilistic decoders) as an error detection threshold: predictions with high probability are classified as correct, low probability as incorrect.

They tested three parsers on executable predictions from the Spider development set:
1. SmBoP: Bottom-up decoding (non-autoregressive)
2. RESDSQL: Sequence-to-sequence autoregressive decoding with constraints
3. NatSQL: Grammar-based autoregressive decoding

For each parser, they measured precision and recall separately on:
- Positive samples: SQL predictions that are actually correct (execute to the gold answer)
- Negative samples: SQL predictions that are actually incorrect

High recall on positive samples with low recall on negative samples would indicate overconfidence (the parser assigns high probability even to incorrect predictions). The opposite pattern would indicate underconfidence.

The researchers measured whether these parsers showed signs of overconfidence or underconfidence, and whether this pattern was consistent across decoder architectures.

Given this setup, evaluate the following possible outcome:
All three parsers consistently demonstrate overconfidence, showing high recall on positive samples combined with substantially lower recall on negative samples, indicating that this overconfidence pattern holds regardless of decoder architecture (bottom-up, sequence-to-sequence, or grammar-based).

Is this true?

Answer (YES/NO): YES